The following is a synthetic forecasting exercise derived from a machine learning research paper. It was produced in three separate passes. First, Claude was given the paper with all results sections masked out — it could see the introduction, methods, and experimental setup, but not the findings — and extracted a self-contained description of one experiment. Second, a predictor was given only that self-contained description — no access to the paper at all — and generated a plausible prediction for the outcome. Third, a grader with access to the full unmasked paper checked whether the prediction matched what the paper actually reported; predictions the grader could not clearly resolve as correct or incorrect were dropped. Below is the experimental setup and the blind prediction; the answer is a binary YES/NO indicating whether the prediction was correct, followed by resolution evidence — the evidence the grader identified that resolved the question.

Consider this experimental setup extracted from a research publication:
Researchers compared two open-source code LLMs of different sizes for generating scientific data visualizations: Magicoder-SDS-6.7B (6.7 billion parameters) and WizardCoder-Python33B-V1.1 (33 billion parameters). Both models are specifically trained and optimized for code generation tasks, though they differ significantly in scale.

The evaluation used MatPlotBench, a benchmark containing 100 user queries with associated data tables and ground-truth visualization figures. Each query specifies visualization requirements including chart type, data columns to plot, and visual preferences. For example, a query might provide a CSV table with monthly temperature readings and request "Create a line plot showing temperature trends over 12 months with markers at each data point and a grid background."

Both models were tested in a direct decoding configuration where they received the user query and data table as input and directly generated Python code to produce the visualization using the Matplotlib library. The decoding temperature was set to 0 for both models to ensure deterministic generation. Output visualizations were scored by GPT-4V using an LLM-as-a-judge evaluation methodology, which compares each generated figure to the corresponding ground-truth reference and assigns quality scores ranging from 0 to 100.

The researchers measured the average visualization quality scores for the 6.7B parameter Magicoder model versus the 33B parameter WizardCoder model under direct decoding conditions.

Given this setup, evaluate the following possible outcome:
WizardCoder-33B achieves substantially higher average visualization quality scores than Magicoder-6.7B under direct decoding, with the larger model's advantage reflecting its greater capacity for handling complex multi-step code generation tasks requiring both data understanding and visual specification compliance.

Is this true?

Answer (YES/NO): NO